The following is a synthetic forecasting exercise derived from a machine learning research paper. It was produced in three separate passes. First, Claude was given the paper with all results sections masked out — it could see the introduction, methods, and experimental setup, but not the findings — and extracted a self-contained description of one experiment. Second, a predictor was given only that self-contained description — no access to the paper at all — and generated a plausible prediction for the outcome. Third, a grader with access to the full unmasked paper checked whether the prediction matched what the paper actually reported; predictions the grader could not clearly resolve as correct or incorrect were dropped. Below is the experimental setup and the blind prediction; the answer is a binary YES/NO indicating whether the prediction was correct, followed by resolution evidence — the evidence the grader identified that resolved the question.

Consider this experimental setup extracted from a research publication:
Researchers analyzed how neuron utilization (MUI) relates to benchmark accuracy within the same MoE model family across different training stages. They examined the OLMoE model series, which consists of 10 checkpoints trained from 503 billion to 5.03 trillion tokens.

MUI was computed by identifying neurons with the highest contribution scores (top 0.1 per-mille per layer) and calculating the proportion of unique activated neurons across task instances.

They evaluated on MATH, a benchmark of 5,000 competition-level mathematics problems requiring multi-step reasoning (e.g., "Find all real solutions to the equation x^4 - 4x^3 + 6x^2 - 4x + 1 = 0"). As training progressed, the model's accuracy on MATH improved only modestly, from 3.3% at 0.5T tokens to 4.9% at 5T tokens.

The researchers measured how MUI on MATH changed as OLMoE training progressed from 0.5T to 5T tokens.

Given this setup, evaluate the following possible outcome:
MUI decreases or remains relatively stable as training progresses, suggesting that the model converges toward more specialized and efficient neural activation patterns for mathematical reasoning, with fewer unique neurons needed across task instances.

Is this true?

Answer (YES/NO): NO